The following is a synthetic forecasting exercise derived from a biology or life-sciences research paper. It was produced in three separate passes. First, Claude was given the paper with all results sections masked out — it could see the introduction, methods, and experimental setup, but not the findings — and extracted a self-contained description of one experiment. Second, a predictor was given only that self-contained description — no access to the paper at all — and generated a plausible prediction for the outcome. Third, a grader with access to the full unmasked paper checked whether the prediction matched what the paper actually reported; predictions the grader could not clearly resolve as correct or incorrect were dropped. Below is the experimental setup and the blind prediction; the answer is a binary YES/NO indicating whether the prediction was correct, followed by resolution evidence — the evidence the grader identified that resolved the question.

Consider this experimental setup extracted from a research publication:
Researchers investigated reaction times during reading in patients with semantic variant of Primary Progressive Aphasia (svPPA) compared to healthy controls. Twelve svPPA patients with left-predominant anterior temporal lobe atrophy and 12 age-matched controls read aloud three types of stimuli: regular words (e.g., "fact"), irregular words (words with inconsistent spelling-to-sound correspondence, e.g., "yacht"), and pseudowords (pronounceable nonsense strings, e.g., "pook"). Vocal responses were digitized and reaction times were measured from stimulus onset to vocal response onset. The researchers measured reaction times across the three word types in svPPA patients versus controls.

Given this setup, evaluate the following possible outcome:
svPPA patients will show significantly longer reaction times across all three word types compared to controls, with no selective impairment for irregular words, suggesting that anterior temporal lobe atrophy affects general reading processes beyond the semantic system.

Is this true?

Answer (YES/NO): NO